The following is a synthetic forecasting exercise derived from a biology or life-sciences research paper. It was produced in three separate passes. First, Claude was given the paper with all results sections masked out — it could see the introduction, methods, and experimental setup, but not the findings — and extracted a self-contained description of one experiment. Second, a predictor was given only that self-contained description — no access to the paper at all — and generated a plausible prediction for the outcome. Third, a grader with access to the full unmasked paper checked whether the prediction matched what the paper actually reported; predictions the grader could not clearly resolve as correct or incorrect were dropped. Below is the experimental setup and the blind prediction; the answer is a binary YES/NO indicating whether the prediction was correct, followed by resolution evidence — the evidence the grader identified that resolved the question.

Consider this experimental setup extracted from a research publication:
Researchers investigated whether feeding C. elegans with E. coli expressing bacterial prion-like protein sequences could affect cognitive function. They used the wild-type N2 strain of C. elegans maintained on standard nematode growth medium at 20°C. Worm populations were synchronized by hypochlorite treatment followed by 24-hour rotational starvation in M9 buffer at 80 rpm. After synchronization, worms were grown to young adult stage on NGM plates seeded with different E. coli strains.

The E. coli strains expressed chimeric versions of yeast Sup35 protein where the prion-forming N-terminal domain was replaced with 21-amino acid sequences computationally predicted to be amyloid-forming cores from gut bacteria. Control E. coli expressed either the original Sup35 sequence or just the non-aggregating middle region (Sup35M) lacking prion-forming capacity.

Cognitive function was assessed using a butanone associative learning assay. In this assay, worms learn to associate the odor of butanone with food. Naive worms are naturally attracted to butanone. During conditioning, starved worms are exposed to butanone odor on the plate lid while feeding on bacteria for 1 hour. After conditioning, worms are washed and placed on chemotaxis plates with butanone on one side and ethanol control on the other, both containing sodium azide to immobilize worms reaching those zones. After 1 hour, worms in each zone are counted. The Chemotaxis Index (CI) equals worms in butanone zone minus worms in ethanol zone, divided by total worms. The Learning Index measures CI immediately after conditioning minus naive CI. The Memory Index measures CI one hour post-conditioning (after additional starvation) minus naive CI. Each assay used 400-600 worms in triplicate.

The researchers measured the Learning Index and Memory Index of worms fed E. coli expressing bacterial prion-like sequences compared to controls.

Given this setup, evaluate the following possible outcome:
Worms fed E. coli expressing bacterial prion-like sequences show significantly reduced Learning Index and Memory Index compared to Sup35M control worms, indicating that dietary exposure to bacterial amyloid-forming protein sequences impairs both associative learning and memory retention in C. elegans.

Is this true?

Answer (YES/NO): NO